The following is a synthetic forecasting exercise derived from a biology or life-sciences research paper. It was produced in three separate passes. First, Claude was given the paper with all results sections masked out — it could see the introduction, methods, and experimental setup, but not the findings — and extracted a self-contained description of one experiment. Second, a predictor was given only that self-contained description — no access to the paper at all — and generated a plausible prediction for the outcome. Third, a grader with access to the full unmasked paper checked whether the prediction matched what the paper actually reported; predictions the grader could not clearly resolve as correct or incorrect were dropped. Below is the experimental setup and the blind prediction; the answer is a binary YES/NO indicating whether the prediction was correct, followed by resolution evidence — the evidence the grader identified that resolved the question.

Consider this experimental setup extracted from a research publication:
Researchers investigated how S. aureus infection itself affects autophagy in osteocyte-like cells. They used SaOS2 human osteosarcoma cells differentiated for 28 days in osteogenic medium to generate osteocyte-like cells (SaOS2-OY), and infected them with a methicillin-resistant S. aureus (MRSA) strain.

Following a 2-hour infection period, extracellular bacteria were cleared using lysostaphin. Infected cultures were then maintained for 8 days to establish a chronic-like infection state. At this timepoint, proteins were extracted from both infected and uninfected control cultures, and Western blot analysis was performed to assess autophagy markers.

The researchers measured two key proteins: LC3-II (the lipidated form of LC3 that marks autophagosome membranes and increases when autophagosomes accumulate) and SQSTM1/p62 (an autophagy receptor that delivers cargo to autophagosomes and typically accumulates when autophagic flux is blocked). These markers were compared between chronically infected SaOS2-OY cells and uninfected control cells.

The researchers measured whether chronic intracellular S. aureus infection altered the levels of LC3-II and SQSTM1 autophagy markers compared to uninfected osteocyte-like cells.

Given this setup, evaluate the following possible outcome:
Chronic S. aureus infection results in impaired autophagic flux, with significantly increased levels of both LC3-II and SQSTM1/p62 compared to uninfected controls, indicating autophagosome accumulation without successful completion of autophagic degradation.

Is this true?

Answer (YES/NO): NO